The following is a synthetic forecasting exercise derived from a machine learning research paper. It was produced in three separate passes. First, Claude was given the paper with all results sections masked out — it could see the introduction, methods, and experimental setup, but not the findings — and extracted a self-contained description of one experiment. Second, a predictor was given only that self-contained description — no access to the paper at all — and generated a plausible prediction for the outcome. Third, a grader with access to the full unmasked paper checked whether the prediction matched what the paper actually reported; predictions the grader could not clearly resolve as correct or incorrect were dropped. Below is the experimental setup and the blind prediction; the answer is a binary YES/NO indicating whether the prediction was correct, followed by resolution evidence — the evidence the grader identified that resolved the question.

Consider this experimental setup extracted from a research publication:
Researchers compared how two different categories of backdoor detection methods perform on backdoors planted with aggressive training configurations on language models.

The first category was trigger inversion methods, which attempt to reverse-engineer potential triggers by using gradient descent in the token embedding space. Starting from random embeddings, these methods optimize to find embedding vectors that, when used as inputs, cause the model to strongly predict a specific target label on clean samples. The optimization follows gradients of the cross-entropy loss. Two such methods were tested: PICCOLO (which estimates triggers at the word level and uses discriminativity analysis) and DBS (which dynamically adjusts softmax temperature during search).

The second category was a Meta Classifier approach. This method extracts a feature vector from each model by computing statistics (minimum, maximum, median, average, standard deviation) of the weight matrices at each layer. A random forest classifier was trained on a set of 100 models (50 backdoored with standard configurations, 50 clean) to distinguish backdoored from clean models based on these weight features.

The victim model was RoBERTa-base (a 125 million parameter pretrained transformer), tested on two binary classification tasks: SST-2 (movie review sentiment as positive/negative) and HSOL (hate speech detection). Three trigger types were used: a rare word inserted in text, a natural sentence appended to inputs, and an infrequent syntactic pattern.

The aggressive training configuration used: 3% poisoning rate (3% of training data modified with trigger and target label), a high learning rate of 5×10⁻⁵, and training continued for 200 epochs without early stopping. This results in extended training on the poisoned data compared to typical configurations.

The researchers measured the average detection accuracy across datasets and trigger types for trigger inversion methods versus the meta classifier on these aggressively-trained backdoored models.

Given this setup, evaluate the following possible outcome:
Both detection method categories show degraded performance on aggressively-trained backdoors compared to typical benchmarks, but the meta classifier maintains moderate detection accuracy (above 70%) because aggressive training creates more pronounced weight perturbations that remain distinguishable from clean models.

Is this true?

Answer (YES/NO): NO